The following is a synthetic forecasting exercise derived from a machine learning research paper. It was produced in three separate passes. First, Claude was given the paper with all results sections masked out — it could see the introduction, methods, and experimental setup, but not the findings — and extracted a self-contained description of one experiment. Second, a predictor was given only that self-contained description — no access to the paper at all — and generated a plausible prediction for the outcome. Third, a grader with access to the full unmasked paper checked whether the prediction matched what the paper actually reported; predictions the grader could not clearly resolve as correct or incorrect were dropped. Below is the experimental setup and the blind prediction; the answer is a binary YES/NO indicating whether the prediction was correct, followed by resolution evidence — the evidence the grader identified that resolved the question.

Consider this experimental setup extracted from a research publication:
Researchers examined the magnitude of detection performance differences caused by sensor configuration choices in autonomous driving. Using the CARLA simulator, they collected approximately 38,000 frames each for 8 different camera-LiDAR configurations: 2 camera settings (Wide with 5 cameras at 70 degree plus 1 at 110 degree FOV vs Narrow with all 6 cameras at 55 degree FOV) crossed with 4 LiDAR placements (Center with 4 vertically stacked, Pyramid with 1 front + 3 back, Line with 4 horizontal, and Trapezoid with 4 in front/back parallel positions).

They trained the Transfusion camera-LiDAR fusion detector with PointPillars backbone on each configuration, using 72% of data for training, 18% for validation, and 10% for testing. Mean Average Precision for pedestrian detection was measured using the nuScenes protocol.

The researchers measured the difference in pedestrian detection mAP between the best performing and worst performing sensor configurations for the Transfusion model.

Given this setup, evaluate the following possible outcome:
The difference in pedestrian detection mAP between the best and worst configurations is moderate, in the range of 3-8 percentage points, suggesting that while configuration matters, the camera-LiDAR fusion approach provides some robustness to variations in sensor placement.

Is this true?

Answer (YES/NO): NO